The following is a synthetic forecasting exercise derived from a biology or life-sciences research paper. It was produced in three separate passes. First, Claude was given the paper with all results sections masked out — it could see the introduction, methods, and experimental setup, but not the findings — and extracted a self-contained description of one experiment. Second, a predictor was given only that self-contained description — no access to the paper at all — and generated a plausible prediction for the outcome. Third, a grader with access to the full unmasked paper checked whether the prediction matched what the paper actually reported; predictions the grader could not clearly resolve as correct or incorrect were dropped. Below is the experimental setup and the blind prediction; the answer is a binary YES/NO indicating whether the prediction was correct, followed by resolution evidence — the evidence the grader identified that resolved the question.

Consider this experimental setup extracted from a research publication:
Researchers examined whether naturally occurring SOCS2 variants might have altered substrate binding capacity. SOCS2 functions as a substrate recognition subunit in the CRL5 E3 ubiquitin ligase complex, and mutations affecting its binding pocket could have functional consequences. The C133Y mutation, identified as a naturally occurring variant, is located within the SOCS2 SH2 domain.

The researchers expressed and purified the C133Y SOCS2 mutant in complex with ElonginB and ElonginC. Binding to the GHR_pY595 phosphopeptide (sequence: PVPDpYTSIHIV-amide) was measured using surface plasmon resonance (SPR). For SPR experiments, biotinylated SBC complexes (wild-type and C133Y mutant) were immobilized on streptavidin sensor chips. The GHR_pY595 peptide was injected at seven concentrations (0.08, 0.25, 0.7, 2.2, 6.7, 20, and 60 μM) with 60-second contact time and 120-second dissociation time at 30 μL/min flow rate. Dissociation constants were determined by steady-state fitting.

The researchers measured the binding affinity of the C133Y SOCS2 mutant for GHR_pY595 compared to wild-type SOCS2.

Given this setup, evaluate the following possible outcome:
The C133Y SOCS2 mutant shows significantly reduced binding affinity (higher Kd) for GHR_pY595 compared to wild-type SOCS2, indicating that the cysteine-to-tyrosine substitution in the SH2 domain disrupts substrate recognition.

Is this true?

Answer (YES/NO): NO